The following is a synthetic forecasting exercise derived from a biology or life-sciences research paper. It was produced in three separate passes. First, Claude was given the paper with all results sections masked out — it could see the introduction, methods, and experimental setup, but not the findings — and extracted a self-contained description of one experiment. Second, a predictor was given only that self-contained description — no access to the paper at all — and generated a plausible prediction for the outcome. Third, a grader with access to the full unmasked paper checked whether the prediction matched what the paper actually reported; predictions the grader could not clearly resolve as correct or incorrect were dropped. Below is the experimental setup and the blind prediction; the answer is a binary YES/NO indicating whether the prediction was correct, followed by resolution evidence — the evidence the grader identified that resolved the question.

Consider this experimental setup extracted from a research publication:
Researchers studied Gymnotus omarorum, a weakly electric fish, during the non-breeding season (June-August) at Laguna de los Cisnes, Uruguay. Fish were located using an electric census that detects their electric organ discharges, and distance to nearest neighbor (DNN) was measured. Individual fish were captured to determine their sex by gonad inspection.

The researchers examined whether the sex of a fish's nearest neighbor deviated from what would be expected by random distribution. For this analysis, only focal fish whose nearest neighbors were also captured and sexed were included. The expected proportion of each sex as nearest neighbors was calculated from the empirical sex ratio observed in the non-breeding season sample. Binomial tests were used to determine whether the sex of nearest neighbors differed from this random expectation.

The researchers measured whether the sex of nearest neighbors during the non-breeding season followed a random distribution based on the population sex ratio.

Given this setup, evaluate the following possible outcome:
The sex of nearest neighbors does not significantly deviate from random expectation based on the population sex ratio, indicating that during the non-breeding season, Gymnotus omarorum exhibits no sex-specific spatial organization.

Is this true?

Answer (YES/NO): YES